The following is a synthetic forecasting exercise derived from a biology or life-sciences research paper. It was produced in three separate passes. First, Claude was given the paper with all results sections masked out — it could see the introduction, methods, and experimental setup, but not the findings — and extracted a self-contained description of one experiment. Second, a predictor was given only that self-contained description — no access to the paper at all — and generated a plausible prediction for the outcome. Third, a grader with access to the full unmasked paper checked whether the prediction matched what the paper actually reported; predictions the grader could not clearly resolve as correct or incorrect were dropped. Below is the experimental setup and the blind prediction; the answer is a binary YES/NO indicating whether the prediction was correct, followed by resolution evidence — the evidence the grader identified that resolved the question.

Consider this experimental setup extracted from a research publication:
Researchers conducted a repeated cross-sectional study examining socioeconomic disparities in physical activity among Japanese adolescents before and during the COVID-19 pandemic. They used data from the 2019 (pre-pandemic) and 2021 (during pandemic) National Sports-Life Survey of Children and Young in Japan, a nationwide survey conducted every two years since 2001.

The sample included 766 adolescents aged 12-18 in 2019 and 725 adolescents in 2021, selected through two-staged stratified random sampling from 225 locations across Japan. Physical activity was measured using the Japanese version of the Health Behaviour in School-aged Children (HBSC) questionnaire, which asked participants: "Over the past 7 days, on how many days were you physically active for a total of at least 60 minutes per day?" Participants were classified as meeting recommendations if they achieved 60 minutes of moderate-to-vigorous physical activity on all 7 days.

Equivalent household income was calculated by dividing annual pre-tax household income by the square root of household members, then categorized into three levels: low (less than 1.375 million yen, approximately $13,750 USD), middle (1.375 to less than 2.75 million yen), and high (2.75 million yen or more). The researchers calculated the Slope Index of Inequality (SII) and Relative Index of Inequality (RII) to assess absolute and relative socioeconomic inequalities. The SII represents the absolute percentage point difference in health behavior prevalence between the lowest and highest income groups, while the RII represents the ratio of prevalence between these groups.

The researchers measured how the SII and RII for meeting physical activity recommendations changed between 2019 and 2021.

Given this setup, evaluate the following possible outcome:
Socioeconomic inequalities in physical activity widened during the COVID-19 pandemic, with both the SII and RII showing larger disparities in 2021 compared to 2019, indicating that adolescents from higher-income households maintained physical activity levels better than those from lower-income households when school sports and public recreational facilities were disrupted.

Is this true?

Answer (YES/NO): YES